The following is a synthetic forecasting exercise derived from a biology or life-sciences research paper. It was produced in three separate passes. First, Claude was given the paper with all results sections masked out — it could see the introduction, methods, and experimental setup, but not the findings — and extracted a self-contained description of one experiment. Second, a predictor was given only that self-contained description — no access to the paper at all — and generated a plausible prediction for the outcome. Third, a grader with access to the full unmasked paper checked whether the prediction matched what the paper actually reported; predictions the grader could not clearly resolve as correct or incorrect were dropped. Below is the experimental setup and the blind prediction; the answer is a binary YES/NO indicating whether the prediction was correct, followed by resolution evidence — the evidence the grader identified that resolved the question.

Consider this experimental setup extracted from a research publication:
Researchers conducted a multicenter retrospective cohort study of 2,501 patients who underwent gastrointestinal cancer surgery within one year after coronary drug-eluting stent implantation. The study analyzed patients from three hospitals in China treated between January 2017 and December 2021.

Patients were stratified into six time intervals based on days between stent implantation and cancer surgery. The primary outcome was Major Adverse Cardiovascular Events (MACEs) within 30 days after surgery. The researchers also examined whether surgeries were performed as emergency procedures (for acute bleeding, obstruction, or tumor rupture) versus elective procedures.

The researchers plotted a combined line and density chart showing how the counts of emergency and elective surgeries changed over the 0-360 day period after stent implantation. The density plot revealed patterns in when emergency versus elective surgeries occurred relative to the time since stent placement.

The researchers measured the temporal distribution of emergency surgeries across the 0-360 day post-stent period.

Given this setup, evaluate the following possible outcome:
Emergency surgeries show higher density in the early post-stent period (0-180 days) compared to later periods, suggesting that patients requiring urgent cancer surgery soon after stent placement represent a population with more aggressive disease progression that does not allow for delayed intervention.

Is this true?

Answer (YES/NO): YES